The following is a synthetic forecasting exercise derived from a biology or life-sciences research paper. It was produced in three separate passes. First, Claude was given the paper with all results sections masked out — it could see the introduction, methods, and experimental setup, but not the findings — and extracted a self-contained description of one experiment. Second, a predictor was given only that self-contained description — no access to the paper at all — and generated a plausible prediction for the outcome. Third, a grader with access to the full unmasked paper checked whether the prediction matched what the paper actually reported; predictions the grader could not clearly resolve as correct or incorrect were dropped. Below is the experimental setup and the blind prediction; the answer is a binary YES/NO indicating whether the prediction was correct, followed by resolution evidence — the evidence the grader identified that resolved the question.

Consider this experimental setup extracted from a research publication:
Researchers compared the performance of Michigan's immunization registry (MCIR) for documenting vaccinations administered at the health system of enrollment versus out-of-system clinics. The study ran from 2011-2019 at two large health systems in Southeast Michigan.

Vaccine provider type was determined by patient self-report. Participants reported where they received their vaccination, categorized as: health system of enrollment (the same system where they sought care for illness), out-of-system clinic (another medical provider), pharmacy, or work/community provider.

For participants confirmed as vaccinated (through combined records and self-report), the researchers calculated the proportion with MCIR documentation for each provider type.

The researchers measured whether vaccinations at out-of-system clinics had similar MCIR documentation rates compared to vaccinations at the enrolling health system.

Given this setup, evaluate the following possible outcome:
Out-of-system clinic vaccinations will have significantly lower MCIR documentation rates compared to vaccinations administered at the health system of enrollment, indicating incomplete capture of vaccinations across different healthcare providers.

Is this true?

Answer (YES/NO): YES